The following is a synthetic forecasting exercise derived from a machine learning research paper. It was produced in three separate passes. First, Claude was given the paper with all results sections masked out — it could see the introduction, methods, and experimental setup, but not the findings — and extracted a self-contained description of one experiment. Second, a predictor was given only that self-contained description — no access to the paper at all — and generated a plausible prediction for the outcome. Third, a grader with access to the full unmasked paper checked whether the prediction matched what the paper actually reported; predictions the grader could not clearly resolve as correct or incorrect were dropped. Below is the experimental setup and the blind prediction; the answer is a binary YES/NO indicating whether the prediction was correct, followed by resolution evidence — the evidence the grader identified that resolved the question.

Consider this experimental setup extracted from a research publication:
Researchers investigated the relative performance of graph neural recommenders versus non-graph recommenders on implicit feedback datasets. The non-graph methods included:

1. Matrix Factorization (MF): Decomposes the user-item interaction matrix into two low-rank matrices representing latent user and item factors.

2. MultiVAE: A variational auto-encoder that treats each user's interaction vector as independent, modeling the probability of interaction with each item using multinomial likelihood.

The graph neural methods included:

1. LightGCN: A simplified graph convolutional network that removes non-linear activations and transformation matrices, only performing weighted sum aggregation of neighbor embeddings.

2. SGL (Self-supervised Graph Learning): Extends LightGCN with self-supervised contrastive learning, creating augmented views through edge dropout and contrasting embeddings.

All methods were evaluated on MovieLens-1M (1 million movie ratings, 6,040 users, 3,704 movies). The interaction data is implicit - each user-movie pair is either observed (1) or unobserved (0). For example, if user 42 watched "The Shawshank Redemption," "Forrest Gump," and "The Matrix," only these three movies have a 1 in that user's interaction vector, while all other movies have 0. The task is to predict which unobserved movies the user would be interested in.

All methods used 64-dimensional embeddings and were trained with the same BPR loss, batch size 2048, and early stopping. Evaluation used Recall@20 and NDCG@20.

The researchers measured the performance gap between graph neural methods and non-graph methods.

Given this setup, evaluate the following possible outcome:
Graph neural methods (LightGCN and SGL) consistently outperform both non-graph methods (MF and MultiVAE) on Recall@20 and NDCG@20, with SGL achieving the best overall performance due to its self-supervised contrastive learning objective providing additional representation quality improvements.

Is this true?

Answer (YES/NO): NO